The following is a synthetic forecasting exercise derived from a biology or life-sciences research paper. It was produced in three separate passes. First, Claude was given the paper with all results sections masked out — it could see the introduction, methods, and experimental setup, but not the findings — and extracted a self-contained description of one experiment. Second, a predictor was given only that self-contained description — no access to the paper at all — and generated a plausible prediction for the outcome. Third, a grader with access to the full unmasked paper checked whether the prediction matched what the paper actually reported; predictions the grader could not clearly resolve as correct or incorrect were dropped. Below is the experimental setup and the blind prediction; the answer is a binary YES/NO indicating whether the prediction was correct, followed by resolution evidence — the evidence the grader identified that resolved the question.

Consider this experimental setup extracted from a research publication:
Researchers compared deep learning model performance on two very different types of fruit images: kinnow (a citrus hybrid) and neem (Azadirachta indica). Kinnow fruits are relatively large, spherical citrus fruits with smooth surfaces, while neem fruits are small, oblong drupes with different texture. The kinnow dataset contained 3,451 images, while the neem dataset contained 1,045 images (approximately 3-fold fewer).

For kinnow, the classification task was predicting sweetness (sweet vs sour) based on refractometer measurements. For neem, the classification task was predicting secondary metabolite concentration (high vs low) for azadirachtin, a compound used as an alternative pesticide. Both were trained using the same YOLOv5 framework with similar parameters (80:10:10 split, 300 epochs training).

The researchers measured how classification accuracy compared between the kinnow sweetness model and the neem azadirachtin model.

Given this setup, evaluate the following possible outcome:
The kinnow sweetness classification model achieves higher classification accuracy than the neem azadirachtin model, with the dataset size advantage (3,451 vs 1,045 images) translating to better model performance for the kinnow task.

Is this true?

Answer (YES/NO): YES